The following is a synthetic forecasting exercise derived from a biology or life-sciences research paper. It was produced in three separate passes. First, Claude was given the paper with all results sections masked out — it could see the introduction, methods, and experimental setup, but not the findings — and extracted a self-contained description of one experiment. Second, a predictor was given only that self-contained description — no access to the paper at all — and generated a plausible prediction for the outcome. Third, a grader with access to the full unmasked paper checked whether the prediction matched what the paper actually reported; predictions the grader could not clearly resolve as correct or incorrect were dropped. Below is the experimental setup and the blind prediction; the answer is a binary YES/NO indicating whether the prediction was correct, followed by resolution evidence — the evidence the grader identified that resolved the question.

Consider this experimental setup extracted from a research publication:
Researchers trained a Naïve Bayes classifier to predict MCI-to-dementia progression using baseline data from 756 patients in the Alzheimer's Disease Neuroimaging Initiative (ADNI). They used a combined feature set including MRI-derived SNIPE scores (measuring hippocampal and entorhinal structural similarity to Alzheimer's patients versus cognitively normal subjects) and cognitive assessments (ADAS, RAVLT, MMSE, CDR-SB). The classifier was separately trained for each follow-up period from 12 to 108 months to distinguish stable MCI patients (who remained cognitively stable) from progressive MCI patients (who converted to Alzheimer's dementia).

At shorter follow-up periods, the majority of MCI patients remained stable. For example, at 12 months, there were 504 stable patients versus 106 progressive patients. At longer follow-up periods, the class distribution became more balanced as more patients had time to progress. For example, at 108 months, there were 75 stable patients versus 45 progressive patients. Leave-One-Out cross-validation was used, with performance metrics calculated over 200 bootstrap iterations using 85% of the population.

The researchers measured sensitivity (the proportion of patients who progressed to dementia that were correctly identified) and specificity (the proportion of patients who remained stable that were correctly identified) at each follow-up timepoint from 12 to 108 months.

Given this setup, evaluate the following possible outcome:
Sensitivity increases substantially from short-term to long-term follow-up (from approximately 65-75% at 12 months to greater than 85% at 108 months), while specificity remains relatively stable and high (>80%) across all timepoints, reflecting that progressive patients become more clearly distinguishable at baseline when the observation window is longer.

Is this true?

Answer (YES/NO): NO